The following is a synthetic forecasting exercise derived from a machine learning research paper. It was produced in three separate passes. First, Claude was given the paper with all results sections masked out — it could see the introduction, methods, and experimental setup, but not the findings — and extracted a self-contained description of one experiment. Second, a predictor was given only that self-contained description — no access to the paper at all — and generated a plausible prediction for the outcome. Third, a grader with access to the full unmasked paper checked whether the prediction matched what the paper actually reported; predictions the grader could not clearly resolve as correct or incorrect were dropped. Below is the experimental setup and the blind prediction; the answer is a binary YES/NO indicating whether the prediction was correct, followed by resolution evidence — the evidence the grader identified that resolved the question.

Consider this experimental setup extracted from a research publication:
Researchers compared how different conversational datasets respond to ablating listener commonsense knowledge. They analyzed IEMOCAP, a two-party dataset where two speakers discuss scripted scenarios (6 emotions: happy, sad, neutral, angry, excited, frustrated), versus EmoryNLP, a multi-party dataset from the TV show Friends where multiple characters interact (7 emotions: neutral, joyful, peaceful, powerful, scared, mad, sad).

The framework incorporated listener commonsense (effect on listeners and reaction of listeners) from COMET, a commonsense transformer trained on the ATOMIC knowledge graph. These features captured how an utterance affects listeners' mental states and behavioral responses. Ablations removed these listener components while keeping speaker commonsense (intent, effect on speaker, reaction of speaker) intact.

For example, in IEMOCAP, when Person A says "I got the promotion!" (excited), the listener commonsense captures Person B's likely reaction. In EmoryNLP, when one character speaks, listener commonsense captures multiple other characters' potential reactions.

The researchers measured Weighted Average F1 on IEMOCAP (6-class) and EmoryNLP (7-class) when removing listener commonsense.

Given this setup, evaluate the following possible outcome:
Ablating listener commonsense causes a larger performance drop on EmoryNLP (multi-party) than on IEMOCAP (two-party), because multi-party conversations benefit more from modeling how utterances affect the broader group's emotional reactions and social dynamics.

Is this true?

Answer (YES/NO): NO